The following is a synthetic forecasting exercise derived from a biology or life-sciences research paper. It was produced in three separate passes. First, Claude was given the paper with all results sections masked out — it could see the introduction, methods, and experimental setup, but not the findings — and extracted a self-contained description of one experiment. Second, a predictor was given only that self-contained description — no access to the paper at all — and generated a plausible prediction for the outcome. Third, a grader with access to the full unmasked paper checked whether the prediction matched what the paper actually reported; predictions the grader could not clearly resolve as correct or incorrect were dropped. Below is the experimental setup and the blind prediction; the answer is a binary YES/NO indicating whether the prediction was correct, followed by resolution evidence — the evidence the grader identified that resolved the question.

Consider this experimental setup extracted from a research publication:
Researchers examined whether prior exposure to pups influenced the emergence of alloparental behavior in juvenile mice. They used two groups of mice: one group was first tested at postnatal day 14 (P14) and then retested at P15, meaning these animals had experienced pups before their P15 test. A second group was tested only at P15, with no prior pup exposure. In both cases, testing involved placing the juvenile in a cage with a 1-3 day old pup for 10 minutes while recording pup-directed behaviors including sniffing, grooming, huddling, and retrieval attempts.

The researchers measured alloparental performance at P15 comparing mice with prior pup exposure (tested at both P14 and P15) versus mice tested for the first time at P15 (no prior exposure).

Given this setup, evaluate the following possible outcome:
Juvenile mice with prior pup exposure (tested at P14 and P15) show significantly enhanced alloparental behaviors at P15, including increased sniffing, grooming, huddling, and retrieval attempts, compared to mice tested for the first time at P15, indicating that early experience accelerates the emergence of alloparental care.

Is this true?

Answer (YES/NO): NO